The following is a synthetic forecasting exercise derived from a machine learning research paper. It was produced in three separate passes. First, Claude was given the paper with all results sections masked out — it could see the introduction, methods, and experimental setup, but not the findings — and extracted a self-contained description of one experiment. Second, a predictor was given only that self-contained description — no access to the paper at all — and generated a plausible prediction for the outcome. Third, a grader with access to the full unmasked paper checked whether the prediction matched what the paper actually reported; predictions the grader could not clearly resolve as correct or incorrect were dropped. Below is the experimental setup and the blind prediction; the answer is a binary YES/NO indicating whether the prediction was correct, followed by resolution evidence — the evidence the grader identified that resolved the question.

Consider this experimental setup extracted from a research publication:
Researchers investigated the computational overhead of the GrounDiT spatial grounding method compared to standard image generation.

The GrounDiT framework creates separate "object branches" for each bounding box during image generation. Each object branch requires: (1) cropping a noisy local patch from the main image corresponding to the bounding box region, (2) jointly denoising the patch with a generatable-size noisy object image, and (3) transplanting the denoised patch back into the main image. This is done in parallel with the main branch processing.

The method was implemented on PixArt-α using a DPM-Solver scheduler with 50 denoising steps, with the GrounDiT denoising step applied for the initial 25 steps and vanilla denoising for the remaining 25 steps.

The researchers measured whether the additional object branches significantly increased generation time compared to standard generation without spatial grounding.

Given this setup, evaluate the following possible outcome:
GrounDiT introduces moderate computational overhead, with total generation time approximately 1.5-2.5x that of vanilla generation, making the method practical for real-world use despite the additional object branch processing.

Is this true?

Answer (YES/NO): NO